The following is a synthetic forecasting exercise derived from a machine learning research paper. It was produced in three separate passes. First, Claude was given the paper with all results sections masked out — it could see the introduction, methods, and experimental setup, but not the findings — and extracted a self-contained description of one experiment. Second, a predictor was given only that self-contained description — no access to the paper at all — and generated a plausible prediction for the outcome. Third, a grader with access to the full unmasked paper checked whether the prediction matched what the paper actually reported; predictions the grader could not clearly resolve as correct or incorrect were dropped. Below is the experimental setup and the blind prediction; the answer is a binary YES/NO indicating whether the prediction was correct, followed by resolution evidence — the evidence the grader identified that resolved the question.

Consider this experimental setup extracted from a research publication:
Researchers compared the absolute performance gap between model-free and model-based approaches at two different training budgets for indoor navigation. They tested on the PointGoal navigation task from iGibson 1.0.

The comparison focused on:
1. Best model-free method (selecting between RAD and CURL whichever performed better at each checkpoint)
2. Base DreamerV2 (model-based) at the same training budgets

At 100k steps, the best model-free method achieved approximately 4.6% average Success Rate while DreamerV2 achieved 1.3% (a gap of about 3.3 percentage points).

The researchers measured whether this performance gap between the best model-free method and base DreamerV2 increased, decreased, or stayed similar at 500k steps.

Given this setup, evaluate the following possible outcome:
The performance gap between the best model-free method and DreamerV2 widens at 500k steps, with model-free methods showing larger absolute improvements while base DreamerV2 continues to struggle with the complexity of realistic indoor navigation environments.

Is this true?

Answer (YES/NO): YES